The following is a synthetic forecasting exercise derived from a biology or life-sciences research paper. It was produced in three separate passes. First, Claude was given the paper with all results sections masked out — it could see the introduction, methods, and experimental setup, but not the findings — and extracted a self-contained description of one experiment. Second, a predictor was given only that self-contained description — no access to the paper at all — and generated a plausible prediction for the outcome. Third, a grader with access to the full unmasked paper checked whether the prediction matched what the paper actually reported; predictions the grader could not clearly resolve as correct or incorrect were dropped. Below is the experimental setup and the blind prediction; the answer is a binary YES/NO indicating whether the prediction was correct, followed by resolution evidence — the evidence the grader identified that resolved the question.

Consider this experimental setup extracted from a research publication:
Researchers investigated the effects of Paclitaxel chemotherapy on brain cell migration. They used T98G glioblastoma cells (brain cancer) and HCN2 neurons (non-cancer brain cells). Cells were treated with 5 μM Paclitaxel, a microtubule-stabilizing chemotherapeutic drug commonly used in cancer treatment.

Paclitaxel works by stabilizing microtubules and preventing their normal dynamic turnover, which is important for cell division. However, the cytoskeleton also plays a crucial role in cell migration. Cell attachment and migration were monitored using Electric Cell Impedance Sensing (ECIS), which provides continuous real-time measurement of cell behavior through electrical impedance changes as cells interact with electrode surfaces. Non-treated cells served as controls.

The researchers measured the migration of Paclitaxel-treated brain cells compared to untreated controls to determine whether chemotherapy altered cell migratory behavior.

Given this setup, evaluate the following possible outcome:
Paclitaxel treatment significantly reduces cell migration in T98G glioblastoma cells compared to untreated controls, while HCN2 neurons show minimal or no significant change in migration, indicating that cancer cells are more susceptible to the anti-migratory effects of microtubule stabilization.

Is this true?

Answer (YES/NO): NO